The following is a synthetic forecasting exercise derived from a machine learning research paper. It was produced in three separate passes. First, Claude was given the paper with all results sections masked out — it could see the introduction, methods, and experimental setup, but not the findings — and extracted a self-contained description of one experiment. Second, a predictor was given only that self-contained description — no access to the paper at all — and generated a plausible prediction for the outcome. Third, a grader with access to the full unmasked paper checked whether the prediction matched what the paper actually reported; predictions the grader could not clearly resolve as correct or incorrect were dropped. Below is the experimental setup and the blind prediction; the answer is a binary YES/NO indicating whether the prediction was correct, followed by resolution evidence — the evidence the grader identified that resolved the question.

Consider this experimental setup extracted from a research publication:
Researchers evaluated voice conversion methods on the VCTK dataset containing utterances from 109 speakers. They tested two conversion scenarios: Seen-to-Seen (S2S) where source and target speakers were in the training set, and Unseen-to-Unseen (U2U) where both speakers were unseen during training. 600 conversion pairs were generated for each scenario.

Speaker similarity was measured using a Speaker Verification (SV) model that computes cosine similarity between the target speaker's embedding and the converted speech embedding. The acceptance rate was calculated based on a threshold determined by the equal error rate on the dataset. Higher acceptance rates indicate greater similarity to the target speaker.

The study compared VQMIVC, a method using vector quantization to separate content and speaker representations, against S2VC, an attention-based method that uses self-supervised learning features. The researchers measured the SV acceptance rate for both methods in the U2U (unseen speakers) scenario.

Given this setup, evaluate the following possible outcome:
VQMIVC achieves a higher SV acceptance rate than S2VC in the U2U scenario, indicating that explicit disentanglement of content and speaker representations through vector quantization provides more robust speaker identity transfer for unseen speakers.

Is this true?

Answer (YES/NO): NO